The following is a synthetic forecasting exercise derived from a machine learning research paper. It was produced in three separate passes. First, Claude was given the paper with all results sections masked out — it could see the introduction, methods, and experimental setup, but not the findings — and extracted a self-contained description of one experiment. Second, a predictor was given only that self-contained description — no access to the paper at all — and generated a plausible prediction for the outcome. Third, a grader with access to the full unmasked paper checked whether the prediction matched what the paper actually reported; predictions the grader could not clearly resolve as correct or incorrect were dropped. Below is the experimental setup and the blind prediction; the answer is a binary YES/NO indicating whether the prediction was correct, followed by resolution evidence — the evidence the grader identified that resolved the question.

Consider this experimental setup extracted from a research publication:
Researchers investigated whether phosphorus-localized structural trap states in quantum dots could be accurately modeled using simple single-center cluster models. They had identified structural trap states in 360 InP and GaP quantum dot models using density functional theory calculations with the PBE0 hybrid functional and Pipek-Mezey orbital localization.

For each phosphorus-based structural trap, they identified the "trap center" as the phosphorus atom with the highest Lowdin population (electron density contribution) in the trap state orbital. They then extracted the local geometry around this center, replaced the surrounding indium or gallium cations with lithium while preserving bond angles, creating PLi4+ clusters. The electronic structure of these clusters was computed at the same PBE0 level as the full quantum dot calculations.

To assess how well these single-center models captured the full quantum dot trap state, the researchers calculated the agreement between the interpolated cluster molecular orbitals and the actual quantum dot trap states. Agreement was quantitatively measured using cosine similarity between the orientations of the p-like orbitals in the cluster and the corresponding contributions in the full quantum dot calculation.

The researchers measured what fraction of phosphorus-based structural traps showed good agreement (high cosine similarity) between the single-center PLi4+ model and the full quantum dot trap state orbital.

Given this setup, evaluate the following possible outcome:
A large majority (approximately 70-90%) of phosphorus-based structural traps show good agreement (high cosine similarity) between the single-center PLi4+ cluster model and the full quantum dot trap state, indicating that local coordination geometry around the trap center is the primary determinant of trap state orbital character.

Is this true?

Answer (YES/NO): YES